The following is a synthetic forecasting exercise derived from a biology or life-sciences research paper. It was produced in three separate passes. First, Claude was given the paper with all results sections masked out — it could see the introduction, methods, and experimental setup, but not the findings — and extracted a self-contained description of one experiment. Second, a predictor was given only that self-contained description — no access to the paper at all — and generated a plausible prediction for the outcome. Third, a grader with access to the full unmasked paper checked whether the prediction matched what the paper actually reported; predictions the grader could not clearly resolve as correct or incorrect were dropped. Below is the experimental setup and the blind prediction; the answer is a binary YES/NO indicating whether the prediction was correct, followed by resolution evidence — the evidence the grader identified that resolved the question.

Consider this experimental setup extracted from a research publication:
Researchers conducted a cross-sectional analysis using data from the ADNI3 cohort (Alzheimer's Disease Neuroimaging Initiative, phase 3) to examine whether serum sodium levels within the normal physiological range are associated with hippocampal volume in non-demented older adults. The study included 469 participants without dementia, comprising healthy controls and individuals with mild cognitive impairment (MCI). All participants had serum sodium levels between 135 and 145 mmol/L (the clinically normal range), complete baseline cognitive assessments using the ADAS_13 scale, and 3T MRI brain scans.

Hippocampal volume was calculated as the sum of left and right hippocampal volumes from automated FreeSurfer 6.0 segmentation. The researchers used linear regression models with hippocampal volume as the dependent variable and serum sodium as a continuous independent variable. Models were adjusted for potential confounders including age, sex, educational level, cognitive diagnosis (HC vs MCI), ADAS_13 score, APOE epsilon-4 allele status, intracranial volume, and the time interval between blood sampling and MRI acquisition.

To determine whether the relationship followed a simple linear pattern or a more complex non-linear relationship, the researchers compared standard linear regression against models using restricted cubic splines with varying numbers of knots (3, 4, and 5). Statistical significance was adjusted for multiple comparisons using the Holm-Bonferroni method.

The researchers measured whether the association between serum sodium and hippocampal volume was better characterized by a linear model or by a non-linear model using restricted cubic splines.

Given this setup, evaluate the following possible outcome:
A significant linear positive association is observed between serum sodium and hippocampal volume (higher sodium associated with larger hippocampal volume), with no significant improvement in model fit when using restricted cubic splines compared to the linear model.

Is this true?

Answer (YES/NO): NO